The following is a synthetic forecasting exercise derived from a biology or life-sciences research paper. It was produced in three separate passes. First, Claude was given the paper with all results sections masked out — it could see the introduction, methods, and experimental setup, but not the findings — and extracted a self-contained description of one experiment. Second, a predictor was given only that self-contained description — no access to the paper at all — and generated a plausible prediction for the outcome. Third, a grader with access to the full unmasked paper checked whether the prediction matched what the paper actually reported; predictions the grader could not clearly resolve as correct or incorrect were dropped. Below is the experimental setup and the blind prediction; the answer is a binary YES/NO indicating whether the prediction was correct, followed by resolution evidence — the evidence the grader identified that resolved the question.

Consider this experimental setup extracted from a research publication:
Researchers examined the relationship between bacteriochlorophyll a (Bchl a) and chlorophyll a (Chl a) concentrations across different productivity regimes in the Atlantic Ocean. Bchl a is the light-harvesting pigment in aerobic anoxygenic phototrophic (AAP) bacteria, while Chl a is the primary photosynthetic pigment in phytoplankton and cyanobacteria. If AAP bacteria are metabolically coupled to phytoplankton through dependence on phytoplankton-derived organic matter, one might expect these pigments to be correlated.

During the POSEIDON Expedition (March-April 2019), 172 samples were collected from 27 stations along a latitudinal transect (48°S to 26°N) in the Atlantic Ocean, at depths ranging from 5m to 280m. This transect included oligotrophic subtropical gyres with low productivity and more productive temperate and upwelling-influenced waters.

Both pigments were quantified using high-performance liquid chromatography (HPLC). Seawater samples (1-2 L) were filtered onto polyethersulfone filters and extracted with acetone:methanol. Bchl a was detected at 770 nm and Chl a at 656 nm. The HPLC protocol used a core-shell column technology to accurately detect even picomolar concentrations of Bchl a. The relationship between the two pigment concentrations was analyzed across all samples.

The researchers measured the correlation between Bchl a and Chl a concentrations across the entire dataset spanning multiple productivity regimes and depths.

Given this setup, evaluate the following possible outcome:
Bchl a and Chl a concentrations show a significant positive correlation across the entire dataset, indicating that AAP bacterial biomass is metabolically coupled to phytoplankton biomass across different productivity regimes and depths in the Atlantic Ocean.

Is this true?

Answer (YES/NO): YES